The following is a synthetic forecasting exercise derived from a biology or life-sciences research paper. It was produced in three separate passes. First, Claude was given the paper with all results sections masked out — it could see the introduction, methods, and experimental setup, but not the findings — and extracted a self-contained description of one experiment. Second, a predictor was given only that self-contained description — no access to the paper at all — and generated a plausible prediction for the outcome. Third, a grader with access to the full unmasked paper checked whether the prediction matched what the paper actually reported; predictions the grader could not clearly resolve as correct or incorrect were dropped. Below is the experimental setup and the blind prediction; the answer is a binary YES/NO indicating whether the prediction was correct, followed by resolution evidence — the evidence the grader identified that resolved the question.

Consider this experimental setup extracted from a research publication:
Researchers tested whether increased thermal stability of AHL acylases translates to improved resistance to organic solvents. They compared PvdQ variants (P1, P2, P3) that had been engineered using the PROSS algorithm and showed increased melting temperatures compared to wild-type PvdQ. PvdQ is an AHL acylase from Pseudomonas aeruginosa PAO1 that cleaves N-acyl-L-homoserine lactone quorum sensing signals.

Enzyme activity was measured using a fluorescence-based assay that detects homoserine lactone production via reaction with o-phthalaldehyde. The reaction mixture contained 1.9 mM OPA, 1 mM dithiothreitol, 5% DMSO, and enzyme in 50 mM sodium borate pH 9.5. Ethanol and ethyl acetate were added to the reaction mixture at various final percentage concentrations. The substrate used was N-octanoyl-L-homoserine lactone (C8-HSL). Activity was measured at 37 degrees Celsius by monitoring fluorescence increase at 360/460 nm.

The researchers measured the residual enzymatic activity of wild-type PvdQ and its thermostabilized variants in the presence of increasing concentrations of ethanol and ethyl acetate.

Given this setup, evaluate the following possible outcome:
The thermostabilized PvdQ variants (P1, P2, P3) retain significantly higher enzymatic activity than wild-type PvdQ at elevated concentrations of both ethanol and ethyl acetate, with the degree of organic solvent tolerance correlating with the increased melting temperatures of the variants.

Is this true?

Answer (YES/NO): NO